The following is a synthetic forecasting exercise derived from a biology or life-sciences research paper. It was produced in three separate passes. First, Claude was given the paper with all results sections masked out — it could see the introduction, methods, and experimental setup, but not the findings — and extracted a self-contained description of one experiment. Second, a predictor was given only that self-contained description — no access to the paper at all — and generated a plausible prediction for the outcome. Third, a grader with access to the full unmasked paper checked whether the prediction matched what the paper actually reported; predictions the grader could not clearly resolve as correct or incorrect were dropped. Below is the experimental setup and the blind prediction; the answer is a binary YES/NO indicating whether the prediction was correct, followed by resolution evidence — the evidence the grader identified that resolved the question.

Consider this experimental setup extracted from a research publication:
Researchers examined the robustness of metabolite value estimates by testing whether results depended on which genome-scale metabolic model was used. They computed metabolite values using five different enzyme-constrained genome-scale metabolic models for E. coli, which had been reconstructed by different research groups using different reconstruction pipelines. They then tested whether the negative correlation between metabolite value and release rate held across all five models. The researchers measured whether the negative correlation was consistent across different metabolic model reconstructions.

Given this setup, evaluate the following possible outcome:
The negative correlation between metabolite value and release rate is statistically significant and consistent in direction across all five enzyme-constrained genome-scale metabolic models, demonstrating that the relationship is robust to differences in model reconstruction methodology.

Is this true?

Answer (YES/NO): YES